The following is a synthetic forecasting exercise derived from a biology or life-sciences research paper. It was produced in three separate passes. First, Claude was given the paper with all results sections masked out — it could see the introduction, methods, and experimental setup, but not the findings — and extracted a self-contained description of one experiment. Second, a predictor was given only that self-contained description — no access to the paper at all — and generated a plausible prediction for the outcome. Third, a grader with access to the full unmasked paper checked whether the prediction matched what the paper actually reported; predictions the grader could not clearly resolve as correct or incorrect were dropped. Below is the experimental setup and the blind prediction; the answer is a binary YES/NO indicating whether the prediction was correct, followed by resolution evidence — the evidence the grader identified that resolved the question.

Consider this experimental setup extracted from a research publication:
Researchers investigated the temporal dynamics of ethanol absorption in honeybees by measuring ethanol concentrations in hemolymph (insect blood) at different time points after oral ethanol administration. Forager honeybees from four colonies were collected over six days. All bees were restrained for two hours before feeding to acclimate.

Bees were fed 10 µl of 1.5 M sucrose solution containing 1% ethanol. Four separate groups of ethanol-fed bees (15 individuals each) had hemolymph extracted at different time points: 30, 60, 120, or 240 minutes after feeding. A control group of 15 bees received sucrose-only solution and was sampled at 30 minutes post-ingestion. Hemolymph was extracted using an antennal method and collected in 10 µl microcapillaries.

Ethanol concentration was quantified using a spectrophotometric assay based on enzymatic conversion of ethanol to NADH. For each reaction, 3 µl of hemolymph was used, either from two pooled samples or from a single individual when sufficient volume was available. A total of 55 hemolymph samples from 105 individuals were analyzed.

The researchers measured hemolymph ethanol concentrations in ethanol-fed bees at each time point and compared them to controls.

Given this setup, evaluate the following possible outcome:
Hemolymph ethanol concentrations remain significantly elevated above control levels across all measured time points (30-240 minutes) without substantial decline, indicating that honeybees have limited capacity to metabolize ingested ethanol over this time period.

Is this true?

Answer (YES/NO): NO